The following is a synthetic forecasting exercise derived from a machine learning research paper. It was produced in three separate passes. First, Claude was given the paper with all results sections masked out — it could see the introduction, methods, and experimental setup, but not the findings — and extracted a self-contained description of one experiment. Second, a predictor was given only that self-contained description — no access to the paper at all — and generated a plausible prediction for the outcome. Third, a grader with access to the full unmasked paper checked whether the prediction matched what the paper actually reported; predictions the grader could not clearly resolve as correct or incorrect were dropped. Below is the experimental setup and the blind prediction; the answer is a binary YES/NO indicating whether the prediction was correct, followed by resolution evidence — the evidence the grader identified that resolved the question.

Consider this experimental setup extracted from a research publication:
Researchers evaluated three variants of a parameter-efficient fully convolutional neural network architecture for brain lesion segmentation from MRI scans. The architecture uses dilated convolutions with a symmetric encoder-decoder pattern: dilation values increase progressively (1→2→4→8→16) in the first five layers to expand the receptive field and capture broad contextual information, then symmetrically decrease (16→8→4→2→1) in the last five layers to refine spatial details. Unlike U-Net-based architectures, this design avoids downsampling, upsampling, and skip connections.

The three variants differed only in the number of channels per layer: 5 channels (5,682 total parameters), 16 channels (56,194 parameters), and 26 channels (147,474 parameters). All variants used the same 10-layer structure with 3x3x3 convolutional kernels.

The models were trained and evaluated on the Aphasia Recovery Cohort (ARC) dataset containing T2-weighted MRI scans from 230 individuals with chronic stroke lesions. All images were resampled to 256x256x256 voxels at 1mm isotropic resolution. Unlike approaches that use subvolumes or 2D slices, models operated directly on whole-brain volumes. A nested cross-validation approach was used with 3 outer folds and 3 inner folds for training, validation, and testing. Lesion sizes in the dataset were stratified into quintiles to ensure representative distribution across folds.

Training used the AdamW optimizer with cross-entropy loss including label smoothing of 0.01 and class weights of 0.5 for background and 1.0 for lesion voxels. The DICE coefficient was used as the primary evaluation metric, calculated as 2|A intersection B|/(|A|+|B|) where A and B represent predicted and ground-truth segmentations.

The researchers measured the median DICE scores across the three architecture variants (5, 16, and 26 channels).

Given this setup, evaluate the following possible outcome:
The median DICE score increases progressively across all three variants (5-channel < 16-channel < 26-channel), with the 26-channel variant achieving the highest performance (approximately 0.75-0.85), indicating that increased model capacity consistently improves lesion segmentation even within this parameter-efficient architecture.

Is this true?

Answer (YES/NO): NO